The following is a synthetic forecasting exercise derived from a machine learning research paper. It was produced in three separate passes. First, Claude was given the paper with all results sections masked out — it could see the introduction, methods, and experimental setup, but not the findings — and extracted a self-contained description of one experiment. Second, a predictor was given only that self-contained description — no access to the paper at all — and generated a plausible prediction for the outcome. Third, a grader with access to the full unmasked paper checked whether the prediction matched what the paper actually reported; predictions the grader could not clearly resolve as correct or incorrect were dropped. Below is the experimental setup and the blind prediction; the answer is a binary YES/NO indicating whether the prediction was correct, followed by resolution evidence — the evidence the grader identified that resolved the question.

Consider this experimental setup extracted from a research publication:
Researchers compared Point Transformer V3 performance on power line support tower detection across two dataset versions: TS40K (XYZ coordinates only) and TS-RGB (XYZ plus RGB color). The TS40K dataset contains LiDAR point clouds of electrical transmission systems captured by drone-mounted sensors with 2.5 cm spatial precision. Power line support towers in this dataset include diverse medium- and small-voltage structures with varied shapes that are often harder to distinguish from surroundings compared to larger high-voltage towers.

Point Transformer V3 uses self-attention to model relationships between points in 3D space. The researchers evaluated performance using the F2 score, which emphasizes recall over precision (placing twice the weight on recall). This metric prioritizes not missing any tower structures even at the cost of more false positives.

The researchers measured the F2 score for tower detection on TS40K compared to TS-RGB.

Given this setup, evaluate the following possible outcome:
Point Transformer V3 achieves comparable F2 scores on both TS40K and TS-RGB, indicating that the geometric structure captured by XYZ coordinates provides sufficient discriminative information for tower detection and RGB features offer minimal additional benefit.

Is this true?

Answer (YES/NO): NO